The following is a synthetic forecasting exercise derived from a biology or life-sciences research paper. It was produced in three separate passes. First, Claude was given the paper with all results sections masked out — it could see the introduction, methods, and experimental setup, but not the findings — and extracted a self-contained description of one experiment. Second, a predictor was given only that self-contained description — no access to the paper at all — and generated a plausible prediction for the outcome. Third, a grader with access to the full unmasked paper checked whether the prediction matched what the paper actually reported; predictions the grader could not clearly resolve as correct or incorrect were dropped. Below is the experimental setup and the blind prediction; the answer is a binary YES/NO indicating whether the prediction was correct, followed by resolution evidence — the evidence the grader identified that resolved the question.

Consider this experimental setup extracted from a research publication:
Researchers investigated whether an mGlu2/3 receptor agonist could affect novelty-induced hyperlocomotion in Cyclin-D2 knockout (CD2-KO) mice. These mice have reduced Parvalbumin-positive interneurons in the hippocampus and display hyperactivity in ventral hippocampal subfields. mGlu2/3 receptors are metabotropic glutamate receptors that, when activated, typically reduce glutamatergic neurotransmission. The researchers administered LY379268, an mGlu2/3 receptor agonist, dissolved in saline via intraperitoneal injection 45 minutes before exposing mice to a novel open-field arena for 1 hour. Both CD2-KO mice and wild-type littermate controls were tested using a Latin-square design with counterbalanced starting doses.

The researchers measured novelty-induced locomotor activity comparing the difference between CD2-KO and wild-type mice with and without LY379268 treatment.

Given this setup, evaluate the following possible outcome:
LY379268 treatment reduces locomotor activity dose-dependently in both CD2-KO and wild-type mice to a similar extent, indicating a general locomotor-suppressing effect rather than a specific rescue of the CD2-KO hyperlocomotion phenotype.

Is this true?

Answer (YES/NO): NO